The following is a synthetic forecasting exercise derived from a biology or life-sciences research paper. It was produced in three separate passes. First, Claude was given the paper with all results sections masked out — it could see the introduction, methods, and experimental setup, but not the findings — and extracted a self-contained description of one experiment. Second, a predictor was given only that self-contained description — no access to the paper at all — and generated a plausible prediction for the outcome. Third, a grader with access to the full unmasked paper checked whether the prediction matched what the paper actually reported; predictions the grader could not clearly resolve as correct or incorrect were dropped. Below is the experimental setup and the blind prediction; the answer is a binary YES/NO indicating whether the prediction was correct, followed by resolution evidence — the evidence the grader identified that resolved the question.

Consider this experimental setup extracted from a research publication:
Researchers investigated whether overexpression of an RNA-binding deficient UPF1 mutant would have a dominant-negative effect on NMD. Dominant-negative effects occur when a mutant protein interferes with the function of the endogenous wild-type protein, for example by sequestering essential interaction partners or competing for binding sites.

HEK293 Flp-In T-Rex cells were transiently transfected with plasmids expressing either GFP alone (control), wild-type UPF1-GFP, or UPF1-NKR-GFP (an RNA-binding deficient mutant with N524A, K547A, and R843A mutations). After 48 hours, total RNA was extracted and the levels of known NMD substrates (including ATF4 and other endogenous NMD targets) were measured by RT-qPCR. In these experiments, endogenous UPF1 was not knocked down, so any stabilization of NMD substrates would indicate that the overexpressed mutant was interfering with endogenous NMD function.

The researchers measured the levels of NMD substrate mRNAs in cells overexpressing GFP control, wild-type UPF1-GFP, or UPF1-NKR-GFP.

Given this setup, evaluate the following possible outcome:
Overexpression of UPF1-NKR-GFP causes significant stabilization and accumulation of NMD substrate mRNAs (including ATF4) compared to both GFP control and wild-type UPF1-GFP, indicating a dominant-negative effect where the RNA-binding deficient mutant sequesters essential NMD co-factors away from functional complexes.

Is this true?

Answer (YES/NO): NO